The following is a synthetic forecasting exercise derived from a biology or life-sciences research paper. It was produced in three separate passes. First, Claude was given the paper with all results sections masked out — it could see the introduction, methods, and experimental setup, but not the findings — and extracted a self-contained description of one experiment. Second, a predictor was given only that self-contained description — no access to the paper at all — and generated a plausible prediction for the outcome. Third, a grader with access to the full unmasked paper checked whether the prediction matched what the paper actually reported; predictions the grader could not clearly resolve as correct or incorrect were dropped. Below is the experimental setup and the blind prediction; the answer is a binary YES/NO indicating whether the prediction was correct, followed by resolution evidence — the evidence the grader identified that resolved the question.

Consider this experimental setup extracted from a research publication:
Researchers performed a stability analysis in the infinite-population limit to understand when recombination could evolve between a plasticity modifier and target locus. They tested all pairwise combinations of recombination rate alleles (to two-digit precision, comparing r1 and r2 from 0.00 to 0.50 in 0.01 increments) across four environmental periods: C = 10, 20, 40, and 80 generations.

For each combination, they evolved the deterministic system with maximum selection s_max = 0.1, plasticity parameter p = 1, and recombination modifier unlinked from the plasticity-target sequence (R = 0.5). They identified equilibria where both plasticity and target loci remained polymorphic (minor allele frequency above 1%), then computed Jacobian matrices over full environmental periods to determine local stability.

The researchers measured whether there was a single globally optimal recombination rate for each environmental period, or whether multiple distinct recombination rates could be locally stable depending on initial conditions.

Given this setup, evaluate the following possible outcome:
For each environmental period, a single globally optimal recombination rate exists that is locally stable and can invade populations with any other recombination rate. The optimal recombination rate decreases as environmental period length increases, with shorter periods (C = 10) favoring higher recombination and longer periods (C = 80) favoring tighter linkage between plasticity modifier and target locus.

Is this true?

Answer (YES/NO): NO